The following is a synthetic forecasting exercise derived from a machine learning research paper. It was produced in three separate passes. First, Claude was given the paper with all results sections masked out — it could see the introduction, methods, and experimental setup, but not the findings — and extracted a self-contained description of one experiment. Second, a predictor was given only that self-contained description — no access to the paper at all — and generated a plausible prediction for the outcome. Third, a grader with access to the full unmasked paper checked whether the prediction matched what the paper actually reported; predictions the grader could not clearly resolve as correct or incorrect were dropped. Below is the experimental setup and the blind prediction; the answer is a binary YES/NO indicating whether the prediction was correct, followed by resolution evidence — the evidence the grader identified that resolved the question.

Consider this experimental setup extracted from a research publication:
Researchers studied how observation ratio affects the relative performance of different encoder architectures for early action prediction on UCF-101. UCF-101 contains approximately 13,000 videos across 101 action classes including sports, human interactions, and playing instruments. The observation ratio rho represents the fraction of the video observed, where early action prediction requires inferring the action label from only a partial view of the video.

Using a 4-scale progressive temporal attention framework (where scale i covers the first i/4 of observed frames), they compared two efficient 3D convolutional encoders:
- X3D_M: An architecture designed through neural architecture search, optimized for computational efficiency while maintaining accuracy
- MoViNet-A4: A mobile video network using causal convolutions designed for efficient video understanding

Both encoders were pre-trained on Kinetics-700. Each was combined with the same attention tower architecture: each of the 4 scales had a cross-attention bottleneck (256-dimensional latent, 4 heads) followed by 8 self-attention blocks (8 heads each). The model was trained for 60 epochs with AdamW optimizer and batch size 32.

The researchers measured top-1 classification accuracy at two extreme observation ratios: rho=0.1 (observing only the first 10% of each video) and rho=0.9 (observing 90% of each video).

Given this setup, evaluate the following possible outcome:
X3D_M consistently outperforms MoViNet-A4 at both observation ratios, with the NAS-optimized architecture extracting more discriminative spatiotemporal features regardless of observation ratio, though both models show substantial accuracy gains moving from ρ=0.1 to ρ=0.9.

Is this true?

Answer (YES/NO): NO